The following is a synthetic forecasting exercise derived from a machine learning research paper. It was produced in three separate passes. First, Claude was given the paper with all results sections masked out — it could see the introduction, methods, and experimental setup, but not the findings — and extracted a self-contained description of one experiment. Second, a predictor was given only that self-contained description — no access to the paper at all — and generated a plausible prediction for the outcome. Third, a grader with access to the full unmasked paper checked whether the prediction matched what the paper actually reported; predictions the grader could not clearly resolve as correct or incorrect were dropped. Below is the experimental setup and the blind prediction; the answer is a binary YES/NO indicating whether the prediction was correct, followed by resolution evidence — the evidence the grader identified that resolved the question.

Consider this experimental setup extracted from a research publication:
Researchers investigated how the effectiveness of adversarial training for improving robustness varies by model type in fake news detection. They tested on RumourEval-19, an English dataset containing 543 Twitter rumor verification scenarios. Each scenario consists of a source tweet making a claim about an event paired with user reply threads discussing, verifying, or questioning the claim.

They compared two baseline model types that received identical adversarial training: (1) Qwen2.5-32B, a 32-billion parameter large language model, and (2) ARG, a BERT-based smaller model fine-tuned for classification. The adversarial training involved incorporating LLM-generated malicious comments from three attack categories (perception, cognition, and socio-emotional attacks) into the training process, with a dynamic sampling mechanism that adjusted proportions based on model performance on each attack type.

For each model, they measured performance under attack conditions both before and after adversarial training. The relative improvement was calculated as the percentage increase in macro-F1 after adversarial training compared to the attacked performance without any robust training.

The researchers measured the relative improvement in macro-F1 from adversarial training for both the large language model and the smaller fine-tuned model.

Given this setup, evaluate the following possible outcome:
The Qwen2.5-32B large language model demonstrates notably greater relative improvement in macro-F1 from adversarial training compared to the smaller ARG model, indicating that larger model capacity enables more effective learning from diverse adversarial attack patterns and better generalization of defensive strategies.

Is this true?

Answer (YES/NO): NO